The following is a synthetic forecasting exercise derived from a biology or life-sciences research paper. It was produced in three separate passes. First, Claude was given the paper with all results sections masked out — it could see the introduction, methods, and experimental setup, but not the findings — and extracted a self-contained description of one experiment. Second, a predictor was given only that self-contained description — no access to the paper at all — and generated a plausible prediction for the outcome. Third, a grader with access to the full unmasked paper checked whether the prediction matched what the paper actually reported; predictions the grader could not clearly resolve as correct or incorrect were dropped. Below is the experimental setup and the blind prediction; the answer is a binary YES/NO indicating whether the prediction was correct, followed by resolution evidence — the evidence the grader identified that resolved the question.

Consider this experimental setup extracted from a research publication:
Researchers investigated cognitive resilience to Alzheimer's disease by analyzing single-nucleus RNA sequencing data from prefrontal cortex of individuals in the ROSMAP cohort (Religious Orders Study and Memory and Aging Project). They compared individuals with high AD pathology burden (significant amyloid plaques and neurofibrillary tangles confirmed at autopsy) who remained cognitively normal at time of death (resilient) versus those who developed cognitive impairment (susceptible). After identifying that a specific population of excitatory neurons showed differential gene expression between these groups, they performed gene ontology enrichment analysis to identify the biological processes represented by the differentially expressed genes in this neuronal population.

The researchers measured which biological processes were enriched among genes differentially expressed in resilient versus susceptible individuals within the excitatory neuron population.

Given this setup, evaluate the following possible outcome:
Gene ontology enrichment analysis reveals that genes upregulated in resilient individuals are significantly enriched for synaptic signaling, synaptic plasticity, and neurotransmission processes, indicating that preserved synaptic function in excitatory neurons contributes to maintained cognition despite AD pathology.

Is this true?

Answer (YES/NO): NO